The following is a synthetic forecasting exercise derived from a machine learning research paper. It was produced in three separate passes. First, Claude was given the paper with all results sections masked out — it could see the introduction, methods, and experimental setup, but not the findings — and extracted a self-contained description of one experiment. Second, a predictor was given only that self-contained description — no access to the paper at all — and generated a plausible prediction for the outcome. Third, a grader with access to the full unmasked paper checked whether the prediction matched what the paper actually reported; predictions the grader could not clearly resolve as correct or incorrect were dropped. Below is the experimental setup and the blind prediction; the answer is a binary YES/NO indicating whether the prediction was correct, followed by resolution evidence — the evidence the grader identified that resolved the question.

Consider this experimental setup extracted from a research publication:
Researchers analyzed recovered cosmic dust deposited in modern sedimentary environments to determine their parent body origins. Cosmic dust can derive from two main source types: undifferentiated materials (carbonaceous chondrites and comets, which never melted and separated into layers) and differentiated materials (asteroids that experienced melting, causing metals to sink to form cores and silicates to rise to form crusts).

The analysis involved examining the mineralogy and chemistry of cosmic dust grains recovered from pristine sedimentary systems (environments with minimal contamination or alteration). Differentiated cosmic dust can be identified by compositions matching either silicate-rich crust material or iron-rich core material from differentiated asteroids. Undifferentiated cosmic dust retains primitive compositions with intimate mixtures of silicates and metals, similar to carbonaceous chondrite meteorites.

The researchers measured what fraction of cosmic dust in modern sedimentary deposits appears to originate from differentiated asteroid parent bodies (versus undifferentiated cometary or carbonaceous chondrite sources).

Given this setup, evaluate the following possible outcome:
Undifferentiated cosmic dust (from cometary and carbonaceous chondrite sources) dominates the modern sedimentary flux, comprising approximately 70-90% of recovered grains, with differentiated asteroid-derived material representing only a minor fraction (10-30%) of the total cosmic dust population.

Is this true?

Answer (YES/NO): NO